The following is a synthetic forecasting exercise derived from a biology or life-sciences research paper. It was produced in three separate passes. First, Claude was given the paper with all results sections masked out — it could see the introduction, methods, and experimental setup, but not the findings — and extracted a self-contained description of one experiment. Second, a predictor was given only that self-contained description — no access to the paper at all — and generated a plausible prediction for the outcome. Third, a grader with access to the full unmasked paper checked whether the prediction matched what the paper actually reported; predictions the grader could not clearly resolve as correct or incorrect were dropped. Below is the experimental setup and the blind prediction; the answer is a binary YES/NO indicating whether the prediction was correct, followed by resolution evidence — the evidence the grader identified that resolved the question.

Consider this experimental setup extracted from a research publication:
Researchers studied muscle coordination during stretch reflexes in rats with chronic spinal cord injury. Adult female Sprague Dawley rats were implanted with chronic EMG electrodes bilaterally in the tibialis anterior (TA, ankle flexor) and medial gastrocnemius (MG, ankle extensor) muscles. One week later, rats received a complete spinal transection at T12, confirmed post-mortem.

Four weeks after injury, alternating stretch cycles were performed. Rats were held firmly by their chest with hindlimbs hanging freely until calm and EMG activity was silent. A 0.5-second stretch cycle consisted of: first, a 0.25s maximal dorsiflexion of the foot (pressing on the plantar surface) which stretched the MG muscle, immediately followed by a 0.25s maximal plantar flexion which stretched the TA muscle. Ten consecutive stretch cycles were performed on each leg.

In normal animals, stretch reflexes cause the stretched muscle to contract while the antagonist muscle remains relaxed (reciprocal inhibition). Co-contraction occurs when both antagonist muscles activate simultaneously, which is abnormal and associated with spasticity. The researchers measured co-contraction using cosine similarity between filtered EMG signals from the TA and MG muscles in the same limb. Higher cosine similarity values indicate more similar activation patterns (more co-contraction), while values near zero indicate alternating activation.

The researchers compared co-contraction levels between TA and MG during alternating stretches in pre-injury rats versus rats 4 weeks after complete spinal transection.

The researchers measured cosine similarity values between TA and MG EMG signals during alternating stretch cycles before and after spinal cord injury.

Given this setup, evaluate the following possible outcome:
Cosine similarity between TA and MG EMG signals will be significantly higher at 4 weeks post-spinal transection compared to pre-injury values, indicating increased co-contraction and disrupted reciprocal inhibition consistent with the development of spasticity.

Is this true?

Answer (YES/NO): YES